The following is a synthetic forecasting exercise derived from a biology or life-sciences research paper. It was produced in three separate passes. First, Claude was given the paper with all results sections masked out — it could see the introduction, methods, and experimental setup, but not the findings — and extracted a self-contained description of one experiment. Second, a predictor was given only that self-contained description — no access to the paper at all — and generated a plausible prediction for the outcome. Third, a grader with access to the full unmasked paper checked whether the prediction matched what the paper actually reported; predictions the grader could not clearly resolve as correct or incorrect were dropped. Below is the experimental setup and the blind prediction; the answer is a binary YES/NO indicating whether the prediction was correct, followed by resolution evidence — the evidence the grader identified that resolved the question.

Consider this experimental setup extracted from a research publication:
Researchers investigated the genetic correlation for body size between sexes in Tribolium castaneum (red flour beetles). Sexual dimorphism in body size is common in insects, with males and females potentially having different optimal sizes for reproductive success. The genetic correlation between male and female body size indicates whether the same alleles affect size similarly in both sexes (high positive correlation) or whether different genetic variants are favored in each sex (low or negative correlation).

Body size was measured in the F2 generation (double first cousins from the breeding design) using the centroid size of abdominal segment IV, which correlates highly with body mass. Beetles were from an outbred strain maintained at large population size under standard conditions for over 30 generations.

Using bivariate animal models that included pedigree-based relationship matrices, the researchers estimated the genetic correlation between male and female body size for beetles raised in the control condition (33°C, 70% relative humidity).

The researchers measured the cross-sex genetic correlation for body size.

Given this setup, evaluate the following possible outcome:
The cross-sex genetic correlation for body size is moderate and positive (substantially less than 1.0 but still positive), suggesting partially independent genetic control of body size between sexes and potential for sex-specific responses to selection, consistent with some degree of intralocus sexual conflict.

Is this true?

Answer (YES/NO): NO